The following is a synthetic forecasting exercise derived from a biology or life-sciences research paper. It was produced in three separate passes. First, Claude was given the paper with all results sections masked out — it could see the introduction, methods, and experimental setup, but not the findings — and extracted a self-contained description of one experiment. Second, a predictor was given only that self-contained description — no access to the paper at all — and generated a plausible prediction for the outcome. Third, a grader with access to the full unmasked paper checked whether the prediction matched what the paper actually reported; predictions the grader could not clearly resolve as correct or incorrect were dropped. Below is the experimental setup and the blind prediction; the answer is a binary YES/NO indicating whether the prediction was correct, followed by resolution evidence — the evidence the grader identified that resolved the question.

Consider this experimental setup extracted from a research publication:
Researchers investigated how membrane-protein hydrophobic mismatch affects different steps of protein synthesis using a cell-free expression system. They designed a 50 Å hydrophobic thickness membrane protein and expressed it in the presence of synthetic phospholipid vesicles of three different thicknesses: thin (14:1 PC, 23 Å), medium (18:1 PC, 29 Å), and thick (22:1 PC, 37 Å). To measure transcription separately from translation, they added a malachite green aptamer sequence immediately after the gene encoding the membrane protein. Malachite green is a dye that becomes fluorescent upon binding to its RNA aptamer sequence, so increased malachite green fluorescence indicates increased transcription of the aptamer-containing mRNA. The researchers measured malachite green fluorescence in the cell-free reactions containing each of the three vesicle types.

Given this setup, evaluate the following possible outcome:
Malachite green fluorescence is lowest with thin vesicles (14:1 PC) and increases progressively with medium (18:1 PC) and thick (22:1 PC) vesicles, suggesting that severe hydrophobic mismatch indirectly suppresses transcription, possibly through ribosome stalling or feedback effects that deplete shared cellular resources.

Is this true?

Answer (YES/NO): NO